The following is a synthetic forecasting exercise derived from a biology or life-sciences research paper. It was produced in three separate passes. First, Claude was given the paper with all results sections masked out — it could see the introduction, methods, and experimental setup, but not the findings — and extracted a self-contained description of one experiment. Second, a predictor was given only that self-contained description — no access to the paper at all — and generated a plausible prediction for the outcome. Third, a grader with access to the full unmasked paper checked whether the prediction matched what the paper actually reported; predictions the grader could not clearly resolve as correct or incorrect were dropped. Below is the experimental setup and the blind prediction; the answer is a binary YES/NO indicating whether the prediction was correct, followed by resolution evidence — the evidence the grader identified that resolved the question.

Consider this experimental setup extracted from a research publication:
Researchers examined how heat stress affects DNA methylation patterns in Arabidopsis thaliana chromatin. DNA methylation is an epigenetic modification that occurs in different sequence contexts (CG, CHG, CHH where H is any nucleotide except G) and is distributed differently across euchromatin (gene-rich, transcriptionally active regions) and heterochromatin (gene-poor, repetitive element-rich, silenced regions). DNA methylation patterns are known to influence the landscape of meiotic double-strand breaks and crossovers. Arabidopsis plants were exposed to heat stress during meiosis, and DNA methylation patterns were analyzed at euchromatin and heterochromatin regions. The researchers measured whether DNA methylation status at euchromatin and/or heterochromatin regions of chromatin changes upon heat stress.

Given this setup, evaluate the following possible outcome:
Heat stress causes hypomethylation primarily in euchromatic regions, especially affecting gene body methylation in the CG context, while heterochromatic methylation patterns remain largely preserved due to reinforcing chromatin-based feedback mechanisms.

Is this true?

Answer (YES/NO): NO